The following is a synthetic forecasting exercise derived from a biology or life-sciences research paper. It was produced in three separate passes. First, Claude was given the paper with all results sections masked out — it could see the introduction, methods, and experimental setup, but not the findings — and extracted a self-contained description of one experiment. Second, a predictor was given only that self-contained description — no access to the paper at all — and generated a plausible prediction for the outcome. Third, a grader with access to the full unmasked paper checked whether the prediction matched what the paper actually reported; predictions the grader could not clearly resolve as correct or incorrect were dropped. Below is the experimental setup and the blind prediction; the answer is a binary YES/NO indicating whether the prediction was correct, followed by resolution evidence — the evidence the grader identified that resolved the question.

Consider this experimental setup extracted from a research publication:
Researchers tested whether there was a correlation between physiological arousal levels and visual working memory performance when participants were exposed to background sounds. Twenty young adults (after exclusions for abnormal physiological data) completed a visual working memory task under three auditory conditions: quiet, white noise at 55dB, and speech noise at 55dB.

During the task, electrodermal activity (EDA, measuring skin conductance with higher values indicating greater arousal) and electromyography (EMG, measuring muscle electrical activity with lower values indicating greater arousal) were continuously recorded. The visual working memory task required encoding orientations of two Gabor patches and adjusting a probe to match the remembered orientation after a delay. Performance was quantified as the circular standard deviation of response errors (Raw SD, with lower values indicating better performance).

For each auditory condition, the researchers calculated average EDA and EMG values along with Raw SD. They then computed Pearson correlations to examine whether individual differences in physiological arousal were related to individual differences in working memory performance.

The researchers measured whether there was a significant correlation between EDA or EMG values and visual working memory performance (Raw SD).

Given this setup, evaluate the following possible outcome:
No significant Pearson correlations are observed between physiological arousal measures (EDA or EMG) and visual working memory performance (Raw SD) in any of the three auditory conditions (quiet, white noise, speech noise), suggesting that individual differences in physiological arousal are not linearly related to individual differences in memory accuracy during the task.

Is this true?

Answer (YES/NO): NO